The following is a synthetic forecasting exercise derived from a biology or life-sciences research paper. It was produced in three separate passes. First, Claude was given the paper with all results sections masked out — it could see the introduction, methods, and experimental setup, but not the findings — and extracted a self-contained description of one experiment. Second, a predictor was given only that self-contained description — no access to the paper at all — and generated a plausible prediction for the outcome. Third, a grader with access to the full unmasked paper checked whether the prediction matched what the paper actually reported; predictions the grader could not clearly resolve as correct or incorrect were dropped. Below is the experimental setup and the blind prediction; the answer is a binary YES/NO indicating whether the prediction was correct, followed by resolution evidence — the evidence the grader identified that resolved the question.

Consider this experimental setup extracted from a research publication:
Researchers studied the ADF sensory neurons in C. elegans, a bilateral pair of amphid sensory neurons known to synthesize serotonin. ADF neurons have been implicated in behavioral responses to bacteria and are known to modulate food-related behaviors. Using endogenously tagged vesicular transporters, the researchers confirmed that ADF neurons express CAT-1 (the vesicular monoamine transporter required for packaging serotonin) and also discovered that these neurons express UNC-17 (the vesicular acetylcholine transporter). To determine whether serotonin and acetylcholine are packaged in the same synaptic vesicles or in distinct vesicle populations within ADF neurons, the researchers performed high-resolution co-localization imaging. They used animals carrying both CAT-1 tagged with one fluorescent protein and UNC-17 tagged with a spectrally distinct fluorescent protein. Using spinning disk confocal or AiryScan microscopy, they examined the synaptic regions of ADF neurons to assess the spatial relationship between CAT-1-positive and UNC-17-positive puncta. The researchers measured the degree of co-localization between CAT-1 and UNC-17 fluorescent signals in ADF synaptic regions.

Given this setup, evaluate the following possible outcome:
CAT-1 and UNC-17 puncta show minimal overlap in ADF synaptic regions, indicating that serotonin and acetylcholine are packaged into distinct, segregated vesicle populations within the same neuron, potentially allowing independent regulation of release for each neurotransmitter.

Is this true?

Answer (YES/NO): NO